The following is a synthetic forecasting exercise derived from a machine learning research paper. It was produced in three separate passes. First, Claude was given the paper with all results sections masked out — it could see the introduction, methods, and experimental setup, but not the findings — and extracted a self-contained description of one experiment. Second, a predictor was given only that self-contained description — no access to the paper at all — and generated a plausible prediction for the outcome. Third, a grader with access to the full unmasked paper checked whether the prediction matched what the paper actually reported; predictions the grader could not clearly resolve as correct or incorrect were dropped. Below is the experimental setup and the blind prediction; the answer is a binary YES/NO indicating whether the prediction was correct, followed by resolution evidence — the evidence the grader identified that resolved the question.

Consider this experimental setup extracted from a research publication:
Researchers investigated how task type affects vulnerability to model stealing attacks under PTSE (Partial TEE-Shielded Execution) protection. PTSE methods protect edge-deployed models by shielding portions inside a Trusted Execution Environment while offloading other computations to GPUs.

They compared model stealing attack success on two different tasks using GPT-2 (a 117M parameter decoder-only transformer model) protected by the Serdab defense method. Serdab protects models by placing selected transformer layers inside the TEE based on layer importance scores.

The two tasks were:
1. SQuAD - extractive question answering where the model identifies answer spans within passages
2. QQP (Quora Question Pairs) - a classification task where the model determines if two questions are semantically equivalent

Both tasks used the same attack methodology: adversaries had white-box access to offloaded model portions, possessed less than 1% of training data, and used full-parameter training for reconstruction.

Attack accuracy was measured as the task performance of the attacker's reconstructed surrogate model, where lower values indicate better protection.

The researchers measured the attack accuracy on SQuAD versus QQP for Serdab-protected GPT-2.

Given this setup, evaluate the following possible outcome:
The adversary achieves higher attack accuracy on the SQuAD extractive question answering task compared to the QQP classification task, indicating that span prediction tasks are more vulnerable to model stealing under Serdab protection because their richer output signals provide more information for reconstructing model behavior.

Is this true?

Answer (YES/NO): NO